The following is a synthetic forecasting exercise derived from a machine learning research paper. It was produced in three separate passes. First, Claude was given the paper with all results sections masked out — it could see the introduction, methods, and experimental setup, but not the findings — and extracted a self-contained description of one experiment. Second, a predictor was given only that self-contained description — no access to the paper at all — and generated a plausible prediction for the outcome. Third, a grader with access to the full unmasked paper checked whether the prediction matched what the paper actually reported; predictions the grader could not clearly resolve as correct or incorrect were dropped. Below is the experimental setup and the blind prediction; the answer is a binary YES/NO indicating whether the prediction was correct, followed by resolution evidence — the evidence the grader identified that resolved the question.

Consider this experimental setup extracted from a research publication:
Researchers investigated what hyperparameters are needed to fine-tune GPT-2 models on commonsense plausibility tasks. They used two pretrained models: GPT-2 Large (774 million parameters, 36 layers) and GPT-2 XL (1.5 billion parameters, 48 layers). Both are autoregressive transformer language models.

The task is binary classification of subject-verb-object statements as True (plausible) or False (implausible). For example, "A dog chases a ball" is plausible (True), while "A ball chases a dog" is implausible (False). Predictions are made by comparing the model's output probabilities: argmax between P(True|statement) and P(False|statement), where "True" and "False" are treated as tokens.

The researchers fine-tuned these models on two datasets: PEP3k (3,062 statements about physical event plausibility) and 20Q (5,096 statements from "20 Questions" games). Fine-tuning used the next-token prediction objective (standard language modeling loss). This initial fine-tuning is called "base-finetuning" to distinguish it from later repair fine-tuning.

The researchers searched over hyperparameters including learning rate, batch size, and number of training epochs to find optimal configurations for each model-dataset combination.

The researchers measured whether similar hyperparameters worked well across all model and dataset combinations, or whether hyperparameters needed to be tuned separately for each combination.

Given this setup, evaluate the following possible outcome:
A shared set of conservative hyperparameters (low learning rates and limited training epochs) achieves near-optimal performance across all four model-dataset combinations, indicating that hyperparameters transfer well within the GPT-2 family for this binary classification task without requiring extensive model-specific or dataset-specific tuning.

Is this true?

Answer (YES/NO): NO